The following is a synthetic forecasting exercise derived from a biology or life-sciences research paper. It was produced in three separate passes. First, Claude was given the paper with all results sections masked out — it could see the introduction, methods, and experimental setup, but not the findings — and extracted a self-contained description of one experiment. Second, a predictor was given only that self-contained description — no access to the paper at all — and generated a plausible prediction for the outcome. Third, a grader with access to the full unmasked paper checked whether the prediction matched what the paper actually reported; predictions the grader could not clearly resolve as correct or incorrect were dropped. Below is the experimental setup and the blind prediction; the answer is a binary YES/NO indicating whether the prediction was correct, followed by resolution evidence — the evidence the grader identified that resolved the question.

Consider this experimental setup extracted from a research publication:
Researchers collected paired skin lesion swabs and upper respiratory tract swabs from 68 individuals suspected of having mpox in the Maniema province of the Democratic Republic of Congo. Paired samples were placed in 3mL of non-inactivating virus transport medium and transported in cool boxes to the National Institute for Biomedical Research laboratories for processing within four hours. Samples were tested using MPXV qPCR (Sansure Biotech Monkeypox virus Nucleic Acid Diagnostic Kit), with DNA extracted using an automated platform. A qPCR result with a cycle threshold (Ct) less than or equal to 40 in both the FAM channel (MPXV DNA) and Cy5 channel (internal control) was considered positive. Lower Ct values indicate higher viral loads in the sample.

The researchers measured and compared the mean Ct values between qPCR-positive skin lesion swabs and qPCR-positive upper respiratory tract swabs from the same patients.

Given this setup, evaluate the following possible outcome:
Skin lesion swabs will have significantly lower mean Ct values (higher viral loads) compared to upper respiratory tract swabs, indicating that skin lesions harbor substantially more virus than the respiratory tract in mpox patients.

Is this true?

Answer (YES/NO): YES